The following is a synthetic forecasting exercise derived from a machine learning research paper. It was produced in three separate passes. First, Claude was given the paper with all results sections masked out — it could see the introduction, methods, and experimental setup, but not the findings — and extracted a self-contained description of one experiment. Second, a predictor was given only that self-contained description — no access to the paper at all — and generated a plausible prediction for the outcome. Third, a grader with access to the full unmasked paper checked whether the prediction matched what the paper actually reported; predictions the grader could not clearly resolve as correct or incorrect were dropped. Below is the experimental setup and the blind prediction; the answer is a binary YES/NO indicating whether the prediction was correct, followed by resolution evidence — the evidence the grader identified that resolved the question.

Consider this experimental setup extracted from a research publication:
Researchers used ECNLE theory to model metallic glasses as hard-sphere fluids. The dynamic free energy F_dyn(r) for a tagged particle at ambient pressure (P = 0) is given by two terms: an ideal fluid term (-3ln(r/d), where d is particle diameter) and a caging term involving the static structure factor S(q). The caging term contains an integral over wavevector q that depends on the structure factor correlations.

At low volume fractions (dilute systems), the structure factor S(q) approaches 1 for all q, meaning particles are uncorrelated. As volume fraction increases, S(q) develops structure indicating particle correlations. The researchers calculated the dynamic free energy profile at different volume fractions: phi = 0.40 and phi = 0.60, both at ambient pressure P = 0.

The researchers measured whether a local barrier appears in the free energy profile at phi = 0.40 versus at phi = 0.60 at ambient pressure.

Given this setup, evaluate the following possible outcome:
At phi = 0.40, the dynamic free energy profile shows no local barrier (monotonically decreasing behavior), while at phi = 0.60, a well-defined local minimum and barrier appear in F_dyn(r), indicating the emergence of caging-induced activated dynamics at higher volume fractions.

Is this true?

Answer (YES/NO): YES